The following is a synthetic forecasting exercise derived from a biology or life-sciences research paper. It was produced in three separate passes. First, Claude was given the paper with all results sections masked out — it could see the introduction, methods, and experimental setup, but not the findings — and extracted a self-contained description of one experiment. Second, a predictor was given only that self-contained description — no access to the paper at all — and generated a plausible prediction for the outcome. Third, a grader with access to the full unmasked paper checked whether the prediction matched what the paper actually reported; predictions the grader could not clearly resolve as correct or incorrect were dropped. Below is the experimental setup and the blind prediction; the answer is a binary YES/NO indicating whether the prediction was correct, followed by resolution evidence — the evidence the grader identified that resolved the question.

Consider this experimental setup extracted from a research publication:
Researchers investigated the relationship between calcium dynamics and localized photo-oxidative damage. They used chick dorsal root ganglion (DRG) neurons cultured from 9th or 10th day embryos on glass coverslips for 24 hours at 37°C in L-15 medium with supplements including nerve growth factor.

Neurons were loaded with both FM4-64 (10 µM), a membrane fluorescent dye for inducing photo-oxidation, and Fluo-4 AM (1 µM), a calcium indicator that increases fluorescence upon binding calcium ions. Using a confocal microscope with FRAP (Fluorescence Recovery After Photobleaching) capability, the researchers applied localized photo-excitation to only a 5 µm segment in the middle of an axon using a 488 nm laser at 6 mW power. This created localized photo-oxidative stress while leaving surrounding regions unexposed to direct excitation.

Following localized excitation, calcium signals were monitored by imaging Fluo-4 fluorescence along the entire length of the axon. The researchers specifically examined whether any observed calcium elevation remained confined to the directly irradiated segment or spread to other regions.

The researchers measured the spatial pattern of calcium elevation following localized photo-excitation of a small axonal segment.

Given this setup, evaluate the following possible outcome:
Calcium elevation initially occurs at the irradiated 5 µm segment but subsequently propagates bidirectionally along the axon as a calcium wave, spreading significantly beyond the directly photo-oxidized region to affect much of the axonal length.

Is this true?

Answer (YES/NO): YES